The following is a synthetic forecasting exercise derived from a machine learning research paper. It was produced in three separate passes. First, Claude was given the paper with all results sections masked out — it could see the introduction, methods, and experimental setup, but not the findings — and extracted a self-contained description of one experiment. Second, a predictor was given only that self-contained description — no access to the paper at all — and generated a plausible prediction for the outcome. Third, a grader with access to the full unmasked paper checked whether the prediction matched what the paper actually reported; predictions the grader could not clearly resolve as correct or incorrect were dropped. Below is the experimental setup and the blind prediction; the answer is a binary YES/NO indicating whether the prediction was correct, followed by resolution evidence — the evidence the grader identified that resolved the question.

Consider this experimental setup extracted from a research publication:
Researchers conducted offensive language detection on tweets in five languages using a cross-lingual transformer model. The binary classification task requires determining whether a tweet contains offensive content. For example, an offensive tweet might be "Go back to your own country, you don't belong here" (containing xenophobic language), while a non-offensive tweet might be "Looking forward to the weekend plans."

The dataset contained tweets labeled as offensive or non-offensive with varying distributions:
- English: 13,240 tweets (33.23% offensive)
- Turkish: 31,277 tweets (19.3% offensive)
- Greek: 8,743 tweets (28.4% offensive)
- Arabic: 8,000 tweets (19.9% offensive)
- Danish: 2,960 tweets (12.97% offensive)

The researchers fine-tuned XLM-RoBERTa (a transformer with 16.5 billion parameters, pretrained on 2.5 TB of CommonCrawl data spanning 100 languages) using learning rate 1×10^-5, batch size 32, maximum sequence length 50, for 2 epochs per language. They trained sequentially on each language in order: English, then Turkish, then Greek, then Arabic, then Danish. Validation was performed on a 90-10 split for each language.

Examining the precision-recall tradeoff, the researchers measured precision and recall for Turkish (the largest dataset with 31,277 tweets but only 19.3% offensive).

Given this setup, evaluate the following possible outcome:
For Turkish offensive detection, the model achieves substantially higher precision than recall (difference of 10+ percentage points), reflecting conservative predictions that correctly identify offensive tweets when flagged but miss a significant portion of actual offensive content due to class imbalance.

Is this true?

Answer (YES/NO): YES